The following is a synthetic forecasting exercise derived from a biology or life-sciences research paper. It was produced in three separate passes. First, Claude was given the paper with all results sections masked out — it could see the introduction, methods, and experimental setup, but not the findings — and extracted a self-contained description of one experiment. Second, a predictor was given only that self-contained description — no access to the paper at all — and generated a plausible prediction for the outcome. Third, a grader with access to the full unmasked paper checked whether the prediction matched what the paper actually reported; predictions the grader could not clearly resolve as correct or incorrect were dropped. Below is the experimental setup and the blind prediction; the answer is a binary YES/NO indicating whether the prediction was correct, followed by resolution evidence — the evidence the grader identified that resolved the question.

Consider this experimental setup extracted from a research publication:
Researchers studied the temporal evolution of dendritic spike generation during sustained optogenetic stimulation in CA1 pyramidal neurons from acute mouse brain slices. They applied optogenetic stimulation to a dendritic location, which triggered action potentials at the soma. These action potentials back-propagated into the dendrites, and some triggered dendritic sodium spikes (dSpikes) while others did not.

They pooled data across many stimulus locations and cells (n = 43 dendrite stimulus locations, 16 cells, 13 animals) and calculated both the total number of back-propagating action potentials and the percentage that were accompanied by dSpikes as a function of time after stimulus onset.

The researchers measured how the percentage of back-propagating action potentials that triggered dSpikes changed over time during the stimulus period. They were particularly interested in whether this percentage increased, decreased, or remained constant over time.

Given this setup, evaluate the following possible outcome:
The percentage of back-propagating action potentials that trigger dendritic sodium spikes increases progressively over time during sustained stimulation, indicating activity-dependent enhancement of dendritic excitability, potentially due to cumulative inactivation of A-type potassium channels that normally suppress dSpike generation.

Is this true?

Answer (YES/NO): NO